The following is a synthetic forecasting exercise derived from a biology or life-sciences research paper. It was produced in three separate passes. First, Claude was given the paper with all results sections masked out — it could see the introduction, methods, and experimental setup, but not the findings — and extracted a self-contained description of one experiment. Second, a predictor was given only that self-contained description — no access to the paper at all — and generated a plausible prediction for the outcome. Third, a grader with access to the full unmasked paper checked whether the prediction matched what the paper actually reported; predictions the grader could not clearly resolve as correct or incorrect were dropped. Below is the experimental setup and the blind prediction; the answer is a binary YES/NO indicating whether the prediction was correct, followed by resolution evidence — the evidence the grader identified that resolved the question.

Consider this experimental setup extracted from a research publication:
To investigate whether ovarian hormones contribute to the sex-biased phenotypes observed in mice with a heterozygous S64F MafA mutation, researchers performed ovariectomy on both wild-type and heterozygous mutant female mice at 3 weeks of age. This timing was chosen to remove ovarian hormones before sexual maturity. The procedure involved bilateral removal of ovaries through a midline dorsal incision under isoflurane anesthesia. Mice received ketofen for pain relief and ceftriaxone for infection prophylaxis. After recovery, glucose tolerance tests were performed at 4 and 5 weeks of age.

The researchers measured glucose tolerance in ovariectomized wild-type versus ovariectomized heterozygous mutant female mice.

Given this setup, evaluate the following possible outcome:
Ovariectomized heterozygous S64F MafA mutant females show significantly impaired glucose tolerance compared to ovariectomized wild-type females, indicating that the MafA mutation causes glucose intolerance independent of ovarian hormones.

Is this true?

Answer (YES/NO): NO